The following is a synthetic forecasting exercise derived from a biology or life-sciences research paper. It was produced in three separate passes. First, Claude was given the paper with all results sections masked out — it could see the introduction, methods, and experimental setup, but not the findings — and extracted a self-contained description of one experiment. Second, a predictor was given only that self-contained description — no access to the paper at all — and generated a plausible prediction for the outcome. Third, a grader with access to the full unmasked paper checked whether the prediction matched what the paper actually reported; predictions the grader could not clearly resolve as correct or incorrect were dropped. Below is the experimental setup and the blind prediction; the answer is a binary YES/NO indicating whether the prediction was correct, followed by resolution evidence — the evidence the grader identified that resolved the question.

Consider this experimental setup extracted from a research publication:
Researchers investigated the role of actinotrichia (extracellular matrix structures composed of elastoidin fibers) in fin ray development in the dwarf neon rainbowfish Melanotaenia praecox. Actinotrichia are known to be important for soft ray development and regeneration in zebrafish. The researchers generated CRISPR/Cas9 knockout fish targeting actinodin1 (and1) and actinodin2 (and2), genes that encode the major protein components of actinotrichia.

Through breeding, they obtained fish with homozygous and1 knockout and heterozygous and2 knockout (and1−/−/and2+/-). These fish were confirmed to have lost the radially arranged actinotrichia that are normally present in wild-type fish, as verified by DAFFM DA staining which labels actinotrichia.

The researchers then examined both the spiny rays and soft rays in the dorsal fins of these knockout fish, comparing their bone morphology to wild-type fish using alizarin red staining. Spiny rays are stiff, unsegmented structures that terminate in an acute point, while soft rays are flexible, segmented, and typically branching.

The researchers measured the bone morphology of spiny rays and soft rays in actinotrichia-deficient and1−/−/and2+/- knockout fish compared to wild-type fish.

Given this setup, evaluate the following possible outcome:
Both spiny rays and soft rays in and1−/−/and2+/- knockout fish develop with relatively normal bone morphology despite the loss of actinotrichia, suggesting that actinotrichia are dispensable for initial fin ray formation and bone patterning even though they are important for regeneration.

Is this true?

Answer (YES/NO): NO